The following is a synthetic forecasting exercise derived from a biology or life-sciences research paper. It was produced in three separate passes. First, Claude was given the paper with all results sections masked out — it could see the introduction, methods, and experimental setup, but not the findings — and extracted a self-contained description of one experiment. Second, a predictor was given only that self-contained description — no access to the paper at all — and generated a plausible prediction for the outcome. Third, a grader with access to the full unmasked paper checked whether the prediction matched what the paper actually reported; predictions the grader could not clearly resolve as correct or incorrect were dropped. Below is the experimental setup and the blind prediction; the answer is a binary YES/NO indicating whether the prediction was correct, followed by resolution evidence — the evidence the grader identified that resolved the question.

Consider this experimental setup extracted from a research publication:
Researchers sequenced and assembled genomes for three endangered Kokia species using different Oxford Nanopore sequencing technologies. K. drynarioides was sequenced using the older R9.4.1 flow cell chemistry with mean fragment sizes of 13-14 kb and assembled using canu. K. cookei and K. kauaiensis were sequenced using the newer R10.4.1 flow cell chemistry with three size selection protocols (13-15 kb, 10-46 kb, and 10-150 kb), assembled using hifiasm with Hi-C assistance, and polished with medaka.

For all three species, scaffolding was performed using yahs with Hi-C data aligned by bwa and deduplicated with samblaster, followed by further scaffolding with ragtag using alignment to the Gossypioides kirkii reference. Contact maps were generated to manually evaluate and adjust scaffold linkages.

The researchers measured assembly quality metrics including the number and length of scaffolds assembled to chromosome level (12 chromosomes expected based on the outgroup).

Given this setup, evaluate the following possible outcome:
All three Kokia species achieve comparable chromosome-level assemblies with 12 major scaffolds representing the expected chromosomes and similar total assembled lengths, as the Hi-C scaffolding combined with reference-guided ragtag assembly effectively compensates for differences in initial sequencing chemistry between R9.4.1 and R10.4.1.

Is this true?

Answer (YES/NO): YES